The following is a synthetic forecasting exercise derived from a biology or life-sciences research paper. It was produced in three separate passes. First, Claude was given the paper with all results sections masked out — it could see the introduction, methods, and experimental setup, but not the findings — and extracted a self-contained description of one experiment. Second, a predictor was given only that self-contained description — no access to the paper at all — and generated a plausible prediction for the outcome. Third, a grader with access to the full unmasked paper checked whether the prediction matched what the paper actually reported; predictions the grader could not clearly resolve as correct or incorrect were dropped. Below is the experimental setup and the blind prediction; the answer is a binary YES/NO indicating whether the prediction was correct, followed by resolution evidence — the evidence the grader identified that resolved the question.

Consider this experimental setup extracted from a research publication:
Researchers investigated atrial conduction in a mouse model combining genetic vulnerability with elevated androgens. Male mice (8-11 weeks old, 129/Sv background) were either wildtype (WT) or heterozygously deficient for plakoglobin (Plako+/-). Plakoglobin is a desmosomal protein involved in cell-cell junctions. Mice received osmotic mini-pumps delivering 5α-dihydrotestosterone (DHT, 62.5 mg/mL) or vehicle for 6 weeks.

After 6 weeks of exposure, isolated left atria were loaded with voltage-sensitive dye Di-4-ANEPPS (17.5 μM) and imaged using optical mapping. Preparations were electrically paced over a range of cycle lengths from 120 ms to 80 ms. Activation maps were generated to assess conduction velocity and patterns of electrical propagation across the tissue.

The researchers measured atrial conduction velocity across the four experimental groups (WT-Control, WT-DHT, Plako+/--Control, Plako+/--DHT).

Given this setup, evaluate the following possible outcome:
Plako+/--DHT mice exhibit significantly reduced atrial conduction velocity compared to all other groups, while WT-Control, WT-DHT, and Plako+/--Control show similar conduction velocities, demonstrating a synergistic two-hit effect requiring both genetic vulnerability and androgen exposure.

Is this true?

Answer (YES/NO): YES